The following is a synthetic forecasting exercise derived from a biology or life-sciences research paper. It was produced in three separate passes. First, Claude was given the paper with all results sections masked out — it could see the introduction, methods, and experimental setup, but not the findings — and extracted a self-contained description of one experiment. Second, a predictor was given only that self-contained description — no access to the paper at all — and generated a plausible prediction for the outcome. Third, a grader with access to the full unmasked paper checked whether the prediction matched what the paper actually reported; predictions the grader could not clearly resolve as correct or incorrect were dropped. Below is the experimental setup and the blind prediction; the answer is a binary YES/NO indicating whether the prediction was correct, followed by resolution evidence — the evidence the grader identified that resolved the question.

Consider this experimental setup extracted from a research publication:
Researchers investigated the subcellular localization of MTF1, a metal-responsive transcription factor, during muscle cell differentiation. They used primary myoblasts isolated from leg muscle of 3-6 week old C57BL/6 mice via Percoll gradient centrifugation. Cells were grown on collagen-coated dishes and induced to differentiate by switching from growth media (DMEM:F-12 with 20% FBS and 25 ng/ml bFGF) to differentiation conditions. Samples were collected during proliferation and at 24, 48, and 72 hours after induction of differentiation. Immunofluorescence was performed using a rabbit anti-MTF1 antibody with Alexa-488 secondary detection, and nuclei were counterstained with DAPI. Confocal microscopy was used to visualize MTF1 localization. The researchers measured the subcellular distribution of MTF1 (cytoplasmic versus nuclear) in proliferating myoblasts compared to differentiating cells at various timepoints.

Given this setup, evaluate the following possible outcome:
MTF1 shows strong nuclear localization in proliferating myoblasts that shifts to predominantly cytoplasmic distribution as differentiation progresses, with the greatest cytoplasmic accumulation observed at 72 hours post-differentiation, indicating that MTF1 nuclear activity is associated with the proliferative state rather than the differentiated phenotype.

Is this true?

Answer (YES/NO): NO